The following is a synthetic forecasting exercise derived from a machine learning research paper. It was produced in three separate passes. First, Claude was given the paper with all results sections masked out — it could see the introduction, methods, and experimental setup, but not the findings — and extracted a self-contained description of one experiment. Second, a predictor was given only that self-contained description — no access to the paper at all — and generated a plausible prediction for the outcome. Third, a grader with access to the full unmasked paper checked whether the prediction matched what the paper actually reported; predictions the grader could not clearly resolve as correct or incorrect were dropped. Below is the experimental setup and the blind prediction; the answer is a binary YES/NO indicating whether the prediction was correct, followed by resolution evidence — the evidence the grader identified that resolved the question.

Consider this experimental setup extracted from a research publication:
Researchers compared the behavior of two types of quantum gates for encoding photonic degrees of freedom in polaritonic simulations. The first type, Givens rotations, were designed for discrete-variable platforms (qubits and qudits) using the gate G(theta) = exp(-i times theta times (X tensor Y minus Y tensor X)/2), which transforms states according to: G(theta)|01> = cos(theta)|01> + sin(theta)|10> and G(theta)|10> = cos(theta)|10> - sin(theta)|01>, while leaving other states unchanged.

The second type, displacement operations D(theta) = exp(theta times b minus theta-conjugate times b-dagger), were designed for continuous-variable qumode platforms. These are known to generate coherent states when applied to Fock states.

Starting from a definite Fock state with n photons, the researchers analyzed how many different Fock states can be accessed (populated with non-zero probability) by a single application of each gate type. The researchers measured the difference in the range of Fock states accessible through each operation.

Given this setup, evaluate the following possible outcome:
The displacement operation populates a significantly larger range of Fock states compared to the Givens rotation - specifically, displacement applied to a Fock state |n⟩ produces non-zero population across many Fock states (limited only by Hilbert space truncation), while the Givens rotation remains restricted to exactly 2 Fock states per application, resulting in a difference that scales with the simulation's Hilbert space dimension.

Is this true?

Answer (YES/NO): YES